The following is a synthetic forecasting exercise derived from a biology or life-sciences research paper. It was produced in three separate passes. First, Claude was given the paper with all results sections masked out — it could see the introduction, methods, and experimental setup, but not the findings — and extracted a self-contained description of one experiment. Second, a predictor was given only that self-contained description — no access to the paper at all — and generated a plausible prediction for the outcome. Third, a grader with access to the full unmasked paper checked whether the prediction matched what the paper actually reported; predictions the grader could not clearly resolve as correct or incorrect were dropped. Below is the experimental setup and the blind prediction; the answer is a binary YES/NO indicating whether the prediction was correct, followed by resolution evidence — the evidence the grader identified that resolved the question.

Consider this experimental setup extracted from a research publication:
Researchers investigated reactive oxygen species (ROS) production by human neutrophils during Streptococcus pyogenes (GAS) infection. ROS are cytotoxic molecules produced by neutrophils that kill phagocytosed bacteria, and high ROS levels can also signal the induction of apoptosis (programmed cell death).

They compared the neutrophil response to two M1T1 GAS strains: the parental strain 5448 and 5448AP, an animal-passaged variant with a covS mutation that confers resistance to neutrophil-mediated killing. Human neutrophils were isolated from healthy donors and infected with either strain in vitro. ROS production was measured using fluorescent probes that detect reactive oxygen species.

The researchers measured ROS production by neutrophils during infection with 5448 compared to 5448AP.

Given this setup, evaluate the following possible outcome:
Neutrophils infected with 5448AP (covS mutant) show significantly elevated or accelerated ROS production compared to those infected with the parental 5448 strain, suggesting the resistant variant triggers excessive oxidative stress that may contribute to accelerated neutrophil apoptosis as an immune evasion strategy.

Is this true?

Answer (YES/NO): NO